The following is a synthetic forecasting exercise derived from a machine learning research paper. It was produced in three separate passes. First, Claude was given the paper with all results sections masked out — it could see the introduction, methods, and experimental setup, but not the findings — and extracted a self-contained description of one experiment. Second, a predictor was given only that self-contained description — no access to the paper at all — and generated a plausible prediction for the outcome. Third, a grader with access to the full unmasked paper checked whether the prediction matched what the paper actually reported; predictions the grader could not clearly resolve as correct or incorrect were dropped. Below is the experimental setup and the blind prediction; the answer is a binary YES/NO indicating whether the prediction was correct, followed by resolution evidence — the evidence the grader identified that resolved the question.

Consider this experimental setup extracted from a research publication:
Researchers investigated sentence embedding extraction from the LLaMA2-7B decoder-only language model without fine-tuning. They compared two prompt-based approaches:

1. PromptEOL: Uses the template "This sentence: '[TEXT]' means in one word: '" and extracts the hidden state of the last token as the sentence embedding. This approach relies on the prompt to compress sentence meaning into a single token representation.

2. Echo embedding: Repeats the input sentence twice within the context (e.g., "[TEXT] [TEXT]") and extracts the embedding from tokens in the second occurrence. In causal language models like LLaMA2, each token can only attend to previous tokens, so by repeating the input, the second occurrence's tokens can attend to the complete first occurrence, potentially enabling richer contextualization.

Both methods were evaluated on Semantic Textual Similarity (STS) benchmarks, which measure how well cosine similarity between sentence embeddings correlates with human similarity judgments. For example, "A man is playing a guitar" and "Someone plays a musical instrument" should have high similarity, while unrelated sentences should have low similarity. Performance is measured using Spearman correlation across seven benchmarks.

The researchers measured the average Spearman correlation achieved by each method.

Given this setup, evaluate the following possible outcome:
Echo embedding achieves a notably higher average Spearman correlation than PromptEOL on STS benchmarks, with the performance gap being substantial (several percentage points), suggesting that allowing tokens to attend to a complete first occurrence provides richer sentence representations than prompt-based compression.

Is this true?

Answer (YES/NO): NO